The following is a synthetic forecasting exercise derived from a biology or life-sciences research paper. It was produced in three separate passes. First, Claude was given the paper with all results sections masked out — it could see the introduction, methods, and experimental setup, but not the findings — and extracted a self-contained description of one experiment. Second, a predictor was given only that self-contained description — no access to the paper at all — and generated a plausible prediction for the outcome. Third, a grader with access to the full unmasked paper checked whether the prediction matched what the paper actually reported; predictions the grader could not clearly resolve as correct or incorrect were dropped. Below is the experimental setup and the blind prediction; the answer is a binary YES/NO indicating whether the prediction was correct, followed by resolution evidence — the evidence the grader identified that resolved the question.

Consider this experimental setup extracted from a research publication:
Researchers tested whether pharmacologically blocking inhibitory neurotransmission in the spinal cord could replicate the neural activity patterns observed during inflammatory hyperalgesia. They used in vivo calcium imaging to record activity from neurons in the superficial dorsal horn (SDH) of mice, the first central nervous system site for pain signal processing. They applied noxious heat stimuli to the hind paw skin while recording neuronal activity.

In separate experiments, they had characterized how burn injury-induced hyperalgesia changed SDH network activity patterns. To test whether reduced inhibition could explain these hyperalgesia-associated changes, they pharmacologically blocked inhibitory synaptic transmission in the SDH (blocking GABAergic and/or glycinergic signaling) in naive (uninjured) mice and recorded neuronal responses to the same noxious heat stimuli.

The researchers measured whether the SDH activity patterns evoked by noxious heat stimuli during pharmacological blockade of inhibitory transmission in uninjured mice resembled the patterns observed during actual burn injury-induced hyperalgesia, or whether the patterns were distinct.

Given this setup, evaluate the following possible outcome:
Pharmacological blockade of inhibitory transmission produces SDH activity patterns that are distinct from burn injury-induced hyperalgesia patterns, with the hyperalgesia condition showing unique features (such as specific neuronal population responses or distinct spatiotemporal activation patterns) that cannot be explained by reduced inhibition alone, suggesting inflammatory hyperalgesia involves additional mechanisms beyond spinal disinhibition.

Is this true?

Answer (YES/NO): NO